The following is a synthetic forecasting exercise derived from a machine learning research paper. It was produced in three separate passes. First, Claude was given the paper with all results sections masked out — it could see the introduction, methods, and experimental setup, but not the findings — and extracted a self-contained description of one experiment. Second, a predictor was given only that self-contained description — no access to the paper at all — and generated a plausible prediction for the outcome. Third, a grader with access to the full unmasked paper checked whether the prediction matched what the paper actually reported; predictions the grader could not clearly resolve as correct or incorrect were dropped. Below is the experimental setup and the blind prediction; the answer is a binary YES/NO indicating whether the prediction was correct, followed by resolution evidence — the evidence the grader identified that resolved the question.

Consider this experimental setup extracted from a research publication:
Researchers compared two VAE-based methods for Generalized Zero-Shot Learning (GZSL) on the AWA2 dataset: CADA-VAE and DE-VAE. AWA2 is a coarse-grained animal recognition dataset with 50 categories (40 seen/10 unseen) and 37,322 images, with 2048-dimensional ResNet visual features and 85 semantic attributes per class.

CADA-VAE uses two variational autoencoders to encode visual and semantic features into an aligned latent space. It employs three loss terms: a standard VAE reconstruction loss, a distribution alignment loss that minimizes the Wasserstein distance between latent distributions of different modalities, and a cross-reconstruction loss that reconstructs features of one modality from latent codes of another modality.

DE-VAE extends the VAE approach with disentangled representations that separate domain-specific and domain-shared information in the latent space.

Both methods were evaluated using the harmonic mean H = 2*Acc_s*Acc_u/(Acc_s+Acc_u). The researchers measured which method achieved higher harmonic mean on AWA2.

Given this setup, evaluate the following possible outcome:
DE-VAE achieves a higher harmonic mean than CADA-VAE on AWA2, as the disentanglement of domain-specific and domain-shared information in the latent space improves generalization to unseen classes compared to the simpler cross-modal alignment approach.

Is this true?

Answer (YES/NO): YES